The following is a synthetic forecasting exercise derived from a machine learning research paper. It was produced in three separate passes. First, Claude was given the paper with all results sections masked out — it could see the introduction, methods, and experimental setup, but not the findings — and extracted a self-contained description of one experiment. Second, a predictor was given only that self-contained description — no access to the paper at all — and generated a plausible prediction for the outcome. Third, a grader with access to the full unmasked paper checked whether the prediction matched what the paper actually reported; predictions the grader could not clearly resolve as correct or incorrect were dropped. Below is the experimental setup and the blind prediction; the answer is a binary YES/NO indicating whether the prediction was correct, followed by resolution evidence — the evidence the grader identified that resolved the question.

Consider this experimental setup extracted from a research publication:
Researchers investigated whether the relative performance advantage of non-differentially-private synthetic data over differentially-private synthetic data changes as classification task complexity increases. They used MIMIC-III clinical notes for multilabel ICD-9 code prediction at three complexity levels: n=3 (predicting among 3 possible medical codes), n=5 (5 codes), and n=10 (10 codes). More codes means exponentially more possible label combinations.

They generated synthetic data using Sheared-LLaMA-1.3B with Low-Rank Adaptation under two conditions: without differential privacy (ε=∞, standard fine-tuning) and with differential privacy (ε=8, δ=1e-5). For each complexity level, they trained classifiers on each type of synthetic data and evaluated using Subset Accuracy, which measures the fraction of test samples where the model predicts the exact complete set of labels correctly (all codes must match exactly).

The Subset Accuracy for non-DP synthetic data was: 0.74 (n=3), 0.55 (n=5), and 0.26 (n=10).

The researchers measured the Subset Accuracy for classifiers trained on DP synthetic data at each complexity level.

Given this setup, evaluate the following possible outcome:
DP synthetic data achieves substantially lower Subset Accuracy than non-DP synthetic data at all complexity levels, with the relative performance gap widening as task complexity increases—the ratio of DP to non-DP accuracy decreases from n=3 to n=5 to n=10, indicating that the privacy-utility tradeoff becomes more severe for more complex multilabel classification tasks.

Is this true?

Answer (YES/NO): YES